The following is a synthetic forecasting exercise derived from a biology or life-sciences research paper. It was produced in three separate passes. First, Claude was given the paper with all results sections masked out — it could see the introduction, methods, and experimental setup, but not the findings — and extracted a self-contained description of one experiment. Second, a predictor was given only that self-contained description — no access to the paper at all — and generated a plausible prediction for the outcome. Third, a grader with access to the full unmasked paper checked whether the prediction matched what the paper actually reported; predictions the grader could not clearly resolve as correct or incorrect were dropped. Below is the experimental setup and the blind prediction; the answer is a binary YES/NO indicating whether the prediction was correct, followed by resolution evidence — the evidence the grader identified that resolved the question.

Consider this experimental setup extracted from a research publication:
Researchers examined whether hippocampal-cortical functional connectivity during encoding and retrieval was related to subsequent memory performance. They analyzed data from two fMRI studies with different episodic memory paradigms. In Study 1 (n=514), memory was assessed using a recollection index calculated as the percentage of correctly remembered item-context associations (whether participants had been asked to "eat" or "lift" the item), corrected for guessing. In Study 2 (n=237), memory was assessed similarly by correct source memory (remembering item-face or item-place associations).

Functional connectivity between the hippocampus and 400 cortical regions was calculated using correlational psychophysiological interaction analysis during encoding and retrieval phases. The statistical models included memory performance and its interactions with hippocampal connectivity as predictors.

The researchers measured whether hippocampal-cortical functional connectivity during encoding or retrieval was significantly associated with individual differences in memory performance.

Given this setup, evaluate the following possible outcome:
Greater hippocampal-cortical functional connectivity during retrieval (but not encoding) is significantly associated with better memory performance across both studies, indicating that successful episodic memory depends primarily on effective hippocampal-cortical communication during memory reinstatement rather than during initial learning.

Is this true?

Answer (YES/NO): NO